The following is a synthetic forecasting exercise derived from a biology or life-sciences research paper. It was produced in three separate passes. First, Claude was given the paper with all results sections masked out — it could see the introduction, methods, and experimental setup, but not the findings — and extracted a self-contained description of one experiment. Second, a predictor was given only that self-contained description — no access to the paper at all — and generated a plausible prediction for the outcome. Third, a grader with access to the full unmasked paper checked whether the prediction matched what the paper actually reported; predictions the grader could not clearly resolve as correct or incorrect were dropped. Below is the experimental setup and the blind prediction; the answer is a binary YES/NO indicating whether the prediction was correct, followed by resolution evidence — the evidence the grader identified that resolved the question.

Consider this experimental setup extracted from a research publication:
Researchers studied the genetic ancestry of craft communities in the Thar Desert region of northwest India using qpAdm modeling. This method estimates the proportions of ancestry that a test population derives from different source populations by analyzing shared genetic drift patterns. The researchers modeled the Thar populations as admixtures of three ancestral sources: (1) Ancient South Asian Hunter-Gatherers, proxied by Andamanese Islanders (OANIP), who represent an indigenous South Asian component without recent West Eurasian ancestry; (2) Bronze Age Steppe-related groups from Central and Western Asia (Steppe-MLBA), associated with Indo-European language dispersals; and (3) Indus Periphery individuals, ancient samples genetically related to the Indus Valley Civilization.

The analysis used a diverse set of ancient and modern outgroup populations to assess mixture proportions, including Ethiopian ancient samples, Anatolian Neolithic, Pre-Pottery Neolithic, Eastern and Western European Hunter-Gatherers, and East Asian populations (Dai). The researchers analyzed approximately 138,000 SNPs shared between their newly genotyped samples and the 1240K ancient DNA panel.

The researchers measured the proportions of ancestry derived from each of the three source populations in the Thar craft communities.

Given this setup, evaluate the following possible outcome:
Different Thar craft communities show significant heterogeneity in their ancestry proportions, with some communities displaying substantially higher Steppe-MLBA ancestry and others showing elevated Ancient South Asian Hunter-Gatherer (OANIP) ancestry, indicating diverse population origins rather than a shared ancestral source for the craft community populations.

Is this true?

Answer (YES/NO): YES